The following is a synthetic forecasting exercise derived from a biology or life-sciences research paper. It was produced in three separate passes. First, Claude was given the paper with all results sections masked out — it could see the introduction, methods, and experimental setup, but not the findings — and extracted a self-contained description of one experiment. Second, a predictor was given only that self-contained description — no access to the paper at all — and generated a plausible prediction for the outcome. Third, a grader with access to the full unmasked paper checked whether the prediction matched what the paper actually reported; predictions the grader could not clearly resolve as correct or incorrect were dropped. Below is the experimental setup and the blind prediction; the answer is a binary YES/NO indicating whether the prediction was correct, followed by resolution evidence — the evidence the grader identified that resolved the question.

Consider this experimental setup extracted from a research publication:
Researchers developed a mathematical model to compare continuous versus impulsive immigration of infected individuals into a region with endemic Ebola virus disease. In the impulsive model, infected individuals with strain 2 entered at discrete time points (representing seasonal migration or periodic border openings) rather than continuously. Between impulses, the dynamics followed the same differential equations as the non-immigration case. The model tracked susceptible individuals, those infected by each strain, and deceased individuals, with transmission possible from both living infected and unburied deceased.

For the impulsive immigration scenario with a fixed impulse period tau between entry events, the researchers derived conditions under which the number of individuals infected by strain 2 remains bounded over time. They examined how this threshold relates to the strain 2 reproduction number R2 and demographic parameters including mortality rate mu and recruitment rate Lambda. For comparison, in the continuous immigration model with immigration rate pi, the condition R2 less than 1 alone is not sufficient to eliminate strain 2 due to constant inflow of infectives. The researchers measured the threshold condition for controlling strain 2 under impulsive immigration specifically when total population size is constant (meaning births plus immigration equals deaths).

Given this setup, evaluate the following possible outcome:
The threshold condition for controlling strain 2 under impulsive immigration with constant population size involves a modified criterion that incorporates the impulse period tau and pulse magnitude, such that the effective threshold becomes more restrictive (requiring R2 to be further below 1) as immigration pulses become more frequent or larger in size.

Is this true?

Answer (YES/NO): NO